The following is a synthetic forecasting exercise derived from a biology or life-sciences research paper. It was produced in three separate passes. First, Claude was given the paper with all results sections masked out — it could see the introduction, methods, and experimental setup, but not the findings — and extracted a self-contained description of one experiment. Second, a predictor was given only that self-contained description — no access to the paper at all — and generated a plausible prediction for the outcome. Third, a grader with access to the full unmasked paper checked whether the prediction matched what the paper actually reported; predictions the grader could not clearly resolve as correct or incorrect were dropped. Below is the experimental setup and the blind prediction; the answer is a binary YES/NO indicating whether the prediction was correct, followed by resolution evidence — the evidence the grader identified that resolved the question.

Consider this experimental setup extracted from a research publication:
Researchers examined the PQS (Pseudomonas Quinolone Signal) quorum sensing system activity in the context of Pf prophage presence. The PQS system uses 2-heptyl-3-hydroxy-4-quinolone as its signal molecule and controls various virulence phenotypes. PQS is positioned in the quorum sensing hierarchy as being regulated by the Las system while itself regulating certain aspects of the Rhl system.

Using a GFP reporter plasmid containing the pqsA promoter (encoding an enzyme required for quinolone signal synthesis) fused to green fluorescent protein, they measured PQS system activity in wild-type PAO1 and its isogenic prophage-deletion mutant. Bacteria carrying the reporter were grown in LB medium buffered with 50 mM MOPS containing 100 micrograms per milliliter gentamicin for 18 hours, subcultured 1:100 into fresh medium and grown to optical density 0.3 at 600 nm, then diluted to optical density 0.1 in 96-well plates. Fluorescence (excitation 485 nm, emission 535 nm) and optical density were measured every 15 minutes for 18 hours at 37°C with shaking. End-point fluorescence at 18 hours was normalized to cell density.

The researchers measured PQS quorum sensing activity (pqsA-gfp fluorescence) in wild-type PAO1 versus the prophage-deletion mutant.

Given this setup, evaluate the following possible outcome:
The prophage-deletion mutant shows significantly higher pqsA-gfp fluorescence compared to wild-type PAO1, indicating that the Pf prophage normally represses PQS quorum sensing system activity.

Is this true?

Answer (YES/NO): YES